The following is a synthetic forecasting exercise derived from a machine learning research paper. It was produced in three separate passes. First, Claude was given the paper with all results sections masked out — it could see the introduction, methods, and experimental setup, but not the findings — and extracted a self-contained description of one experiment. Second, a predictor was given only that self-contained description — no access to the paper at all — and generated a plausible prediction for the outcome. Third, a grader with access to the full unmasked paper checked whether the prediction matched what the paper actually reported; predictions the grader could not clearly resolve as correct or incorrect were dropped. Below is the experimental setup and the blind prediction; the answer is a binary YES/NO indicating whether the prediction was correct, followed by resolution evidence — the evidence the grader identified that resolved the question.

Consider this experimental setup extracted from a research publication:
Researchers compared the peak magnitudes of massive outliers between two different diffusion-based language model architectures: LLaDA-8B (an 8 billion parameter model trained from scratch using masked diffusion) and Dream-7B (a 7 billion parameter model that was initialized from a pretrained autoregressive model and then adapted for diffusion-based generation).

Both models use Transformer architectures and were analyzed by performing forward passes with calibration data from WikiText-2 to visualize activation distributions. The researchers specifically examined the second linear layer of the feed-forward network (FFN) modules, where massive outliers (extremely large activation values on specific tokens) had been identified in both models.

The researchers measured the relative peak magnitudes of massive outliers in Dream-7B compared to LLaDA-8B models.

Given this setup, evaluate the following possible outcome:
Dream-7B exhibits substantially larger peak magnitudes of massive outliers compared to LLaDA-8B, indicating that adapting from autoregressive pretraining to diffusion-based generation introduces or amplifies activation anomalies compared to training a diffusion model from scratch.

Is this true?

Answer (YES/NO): NO